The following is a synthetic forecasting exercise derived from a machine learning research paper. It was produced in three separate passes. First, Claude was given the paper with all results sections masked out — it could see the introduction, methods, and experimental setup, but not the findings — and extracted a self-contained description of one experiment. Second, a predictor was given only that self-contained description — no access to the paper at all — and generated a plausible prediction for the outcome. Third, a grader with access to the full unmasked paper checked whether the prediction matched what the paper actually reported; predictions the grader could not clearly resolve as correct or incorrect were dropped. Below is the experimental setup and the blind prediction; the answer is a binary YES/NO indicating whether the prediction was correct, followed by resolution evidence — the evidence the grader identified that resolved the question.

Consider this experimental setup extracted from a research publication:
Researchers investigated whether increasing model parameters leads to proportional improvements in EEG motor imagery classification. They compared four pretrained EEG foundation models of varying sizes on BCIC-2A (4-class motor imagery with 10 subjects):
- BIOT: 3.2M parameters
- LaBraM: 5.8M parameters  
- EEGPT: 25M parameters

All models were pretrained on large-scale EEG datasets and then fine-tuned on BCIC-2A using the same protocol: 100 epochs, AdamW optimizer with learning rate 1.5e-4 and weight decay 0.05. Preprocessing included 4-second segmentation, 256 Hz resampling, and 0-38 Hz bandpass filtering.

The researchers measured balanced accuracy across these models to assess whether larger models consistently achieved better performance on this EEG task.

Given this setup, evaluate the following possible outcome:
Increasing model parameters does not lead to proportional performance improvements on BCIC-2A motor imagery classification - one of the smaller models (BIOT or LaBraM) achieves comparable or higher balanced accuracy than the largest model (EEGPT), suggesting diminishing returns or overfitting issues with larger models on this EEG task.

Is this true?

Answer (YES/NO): NO